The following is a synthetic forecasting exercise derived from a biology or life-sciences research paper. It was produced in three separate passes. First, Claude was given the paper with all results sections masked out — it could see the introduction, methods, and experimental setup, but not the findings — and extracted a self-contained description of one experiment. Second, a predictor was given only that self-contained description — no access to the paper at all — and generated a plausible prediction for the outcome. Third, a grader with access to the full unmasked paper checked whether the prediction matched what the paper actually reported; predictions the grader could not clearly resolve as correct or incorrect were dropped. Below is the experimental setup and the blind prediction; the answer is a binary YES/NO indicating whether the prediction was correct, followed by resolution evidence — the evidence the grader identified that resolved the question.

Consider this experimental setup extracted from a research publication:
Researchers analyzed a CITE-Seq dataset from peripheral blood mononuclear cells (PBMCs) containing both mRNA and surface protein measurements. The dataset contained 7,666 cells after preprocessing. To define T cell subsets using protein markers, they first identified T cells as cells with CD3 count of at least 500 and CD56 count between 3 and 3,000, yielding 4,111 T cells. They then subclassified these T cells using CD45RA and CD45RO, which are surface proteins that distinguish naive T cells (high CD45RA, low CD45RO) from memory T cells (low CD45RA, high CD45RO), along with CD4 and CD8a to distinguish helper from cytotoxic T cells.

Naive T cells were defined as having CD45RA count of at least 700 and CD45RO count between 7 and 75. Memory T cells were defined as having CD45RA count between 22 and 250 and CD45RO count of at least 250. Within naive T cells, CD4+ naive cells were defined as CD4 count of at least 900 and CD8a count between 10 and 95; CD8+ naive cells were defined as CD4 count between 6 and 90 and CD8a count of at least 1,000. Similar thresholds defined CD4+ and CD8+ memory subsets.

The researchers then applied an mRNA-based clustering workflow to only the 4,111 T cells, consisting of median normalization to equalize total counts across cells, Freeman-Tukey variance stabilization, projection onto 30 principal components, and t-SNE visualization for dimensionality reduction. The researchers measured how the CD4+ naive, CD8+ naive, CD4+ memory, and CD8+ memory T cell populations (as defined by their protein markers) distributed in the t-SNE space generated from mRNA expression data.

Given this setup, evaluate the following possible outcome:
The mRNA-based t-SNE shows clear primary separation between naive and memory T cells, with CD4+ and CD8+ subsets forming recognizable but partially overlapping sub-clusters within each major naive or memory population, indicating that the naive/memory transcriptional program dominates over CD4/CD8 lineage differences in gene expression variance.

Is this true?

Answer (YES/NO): NO